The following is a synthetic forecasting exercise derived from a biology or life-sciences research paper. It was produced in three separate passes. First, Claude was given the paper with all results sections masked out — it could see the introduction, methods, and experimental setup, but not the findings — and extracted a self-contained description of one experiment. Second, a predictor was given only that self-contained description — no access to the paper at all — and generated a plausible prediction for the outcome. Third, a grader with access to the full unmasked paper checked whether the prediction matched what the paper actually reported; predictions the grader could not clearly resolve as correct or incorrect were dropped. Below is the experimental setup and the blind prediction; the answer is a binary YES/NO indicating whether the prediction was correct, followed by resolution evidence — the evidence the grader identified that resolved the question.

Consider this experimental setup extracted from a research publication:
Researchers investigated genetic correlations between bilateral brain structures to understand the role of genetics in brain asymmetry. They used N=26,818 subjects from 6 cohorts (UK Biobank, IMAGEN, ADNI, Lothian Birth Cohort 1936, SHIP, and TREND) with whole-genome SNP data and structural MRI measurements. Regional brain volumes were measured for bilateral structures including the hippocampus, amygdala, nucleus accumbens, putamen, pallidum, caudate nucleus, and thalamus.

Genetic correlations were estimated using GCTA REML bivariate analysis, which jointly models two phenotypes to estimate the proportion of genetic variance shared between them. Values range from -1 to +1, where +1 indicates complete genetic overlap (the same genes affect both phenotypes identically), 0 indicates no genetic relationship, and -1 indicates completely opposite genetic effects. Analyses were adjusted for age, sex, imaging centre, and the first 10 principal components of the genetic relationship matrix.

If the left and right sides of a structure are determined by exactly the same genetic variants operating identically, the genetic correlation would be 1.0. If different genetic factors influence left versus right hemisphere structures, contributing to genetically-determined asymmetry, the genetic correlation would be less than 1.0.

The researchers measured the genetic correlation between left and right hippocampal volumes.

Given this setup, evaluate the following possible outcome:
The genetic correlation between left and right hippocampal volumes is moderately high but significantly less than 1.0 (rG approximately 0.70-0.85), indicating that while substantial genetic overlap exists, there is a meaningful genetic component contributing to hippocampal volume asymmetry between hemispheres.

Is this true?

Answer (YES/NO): NO